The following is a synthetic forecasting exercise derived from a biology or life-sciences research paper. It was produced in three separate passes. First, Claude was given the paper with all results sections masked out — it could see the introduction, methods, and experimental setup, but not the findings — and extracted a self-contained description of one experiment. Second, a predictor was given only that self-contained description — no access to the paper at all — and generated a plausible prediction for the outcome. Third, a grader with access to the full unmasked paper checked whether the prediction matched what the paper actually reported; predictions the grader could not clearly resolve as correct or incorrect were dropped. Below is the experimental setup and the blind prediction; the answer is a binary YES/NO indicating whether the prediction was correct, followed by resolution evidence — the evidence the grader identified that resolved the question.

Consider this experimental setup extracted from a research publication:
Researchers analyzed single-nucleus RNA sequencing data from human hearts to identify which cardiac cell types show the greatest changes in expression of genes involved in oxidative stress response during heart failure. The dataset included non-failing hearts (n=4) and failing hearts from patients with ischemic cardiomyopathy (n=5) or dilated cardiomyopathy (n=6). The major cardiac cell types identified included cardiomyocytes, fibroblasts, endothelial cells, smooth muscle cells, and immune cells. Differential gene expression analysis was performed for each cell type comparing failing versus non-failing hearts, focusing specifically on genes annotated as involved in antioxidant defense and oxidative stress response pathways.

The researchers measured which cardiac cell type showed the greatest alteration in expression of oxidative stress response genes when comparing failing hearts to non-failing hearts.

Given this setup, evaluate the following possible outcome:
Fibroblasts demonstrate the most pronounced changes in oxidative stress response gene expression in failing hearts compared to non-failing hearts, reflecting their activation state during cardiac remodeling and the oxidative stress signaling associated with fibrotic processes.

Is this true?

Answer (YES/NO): YES